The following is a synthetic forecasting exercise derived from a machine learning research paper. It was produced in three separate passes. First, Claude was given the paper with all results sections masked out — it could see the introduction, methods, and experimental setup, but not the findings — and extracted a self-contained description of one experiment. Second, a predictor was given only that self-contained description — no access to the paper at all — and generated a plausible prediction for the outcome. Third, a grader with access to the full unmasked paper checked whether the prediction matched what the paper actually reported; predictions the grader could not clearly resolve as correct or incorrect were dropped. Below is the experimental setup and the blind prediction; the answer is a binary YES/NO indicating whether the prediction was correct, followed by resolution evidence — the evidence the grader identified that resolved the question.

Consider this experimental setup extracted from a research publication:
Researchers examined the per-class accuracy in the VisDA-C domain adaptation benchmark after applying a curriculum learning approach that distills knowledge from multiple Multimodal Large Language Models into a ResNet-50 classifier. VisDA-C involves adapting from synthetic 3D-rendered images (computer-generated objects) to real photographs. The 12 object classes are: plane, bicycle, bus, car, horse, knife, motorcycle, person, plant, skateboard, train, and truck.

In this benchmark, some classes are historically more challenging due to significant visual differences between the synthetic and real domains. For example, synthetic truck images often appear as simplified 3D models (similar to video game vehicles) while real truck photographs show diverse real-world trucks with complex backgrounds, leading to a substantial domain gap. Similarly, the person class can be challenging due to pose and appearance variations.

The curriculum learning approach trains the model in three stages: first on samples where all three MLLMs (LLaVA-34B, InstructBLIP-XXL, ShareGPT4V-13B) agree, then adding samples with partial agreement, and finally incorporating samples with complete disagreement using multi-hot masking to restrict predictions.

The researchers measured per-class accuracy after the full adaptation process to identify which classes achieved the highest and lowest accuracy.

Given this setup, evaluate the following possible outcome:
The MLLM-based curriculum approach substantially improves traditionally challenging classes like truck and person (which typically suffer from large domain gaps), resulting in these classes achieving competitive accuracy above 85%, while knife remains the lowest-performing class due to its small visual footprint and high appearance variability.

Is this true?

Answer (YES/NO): NO